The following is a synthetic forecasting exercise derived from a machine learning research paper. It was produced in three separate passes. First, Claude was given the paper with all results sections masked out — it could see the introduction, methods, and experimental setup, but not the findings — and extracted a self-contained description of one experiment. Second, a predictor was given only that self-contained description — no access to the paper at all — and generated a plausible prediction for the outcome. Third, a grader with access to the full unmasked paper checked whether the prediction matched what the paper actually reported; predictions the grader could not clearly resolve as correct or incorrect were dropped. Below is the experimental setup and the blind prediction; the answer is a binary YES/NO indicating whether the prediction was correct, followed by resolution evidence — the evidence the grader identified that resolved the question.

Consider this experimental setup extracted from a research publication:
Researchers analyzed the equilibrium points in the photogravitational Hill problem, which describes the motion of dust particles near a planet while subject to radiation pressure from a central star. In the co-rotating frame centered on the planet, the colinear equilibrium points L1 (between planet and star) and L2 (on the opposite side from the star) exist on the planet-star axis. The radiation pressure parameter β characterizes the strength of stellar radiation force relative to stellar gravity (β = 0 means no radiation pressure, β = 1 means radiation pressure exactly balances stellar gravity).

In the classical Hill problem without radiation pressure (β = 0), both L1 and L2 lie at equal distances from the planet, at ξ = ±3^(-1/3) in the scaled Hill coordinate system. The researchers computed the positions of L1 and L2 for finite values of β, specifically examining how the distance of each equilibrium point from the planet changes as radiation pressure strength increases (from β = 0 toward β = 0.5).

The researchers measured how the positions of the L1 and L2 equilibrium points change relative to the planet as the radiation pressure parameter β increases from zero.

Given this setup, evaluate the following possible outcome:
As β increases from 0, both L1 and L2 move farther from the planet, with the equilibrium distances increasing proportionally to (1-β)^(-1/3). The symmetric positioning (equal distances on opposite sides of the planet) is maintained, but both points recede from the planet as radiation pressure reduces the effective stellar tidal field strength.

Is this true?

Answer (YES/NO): NO